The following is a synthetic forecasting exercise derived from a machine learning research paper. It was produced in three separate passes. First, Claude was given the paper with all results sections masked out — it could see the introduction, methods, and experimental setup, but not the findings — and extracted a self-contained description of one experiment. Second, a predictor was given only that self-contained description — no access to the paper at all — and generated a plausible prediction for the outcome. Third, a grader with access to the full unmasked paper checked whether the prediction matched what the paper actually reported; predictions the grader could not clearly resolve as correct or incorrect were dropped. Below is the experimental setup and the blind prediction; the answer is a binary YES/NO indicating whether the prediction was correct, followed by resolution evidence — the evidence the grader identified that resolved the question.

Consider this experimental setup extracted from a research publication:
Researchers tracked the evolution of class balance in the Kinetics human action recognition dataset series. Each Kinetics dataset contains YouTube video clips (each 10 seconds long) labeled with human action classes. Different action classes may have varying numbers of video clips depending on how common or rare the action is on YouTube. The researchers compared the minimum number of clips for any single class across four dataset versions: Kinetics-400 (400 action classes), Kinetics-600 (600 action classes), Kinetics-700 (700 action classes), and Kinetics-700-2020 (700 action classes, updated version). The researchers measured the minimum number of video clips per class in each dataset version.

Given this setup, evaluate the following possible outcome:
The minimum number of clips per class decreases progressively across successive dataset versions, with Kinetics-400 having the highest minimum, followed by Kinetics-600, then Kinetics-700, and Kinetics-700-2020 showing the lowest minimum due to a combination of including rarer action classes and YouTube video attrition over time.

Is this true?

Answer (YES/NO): NO